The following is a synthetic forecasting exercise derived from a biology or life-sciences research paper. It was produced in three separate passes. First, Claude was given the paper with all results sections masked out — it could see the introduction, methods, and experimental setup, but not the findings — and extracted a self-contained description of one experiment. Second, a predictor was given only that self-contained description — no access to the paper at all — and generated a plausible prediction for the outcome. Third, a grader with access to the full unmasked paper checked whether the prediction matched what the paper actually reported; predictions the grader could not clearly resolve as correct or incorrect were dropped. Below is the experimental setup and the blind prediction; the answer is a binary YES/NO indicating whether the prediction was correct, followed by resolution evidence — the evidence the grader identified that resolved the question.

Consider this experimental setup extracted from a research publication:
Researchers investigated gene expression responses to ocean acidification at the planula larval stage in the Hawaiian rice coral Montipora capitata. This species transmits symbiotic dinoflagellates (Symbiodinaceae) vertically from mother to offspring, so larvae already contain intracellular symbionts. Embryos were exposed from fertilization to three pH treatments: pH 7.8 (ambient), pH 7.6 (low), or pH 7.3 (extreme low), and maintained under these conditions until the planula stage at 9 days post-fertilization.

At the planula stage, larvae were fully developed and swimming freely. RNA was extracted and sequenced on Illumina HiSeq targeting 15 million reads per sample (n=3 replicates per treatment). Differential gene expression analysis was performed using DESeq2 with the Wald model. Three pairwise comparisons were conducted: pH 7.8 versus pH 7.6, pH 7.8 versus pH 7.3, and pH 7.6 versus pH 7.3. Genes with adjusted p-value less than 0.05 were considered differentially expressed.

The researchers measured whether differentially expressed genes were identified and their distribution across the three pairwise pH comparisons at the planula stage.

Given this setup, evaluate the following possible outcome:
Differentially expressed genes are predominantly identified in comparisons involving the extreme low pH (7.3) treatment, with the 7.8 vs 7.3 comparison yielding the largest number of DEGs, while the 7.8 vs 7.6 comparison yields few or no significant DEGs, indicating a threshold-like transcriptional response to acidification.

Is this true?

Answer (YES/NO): NO